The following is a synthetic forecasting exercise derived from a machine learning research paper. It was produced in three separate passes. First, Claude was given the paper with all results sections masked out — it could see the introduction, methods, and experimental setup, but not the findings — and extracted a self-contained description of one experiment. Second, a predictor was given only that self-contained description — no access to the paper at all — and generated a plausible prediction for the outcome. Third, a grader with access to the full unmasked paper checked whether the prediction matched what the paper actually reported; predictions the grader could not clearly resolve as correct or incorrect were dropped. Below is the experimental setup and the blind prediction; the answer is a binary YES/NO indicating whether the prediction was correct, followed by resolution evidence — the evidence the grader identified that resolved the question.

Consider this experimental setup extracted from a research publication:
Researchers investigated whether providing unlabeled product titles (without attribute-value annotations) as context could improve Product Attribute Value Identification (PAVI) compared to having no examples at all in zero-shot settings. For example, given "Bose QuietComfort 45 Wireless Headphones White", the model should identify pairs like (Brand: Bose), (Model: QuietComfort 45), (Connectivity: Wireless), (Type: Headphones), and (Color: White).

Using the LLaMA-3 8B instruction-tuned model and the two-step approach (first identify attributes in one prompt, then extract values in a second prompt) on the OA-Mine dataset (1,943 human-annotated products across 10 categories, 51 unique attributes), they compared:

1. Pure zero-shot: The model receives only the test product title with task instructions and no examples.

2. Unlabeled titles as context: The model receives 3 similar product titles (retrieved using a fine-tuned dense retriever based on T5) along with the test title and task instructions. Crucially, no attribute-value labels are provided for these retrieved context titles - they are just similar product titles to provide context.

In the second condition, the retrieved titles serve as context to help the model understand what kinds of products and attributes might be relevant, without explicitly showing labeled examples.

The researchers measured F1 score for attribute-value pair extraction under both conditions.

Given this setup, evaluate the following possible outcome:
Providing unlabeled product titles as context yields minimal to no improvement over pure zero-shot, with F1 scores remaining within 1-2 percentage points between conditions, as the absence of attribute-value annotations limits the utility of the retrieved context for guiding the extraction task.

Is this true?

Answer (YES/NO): YES